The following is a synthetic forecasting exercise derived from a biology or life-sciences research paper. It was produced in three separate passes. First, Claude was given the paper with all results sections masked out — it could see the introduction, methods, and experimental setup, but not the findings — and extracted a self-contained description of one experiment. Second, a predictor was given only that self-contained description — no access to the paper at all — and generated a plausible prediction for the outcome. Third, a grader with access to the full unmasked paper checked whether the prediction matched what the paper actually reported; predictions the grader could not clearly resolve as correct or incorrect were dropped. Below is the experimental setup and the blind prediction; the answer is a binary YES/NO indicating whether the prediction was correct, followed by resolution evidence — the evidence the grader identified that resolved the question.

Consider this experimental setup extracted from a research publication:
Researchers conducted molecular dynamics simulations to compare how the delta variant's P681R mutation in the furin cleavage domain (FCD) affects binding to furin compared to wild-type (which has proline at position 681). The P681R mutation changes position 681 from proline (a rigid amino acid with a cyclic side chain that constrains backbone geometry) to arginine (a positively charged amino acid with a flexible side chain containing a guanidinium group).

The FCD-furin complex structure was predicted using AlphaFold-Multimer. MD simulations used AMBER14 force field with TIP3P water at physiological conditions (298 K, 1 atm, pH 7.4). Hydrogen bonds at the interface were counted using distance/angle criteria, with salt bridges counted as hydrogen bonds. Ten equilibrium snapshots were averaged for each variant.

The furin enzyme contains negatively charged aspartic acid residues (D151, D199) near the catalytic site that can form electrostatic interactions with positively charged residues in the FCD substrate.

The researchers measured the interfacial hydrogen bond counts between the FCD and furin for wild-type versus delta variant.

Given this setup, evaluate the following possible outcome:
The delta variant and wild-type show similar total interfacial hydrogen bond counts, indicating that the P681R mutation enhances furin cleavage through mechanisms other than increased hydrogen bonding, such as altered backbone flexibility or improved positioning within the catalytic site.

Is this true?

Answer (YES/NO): NO